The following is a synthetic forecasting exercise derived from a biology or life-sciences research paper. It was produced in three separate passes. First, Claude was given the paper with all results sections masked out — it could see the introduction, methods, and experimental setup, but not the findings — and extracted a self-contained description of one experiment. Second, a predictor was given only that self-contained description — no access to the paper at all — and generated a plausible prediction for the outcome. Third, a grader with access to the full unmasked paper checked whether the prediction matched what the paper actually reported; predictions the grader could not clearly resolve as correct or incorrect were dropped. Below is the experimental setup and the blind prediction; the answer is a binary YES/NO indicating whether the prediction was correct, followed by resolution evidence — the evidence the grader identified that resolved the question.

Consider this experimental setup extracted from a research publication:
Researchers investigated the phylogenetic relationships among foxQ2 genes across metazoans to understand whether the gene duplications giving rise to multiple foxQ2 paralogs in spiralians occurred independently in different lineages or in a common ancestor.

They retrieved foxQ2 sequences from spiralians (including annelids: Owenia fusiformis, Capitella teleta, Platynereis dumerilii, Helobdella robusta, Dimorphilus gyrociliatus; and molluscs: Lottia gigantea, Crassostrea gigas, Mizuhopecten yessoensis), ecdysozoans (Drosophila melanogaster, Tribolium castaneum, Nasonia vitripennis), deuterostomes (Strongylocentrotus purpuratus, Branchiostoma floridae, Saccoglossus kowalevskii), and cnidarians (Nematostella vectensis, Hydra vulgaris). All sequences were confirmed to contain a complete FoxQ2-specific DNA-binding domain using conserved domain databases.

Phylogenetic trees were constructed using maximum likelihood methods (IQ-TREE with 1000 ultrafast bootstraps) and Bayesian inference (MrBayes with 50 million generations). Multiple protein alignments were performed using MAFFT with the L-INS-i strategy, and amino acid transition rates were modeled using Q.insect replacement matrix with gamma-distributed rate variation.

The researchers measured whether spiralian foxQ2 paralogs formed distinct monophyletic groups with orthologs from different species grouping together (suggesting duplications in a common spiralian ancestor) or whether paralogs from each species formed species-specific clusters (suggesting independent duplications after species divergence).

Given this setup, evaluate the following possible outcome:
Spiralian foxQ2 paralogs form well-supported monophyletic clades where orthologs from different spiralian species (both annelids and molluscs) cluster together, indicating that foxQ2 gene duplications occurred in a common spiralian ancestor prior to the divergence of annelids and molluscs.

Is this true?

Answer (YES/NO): NO